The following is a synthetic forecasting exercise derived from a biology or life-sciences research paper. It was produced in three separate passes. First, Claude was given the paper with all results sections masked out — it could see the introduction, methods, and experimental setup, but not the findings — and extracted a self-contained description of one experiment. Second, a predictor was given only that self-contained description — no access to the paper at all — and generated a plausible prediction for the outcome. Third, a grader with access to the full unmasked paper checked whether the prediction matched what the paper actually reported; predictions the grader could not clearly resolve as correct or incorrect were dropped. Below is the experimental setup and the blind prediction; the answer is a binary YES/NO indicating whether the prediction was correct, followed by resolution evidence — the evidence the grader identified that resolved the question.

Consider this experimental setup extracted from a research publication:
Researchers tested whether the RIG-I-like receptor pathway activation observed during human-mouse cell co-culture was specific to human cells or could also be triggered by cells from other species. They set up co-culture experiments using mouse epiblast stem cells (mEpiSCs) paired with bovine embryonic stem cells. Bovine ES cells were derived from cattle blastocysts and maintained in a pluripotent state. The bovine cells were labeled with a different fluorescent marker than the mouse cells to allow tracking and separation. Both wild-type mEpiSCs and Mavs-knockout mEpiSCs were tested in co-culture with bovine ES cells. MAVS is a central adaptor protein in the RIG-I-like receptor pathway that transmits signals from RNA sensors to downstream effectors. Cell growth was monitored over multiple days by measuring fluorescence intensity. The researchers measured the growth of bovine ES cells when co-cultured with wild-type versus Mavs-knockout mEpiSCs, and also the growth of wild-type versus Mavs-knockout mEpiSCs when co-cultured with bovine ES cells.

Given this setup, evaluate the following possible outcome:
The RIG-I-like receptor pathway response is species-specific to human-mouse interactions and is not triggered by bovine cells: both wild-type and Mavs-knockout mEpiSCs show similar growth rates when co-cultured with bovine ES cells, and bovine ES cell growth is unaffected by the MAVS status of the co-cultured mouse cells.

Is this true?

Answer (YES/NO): NO